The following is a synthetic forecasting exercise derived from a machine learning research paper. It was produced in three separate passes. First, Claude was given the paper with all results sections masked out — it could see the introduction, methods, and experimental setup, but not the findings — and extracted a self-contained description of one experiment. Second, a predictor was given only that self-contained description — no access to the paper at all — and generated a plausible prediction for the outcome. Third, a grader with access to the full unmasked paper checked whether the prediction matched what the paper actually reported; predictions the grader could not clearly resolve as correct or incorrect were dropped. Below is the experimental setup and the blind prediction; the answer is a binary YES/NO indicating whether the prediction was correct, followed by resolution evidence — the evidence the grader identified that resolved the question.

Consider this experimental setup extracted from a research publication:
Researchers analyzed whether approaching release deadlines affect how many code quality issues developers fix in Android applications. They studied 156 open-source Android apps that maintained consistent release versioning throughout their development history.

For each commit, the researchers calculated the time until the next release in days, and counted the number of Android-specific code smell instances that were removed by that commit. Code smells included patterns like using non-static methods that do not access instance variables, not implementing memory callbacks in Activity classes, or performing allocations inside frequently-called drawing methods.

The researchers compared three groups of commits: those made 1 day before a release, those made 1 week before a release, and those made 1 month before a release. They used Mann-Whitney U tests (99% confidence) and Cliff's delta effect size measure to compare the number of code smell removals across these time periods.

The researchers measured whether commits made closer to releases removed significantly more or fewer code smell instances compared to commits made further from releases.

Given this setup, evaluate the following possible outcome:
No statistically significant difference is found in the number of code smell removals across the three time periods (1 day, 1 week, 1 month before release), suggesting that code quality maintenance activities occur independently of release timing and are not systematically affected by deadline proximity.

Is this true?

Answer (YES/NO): YES